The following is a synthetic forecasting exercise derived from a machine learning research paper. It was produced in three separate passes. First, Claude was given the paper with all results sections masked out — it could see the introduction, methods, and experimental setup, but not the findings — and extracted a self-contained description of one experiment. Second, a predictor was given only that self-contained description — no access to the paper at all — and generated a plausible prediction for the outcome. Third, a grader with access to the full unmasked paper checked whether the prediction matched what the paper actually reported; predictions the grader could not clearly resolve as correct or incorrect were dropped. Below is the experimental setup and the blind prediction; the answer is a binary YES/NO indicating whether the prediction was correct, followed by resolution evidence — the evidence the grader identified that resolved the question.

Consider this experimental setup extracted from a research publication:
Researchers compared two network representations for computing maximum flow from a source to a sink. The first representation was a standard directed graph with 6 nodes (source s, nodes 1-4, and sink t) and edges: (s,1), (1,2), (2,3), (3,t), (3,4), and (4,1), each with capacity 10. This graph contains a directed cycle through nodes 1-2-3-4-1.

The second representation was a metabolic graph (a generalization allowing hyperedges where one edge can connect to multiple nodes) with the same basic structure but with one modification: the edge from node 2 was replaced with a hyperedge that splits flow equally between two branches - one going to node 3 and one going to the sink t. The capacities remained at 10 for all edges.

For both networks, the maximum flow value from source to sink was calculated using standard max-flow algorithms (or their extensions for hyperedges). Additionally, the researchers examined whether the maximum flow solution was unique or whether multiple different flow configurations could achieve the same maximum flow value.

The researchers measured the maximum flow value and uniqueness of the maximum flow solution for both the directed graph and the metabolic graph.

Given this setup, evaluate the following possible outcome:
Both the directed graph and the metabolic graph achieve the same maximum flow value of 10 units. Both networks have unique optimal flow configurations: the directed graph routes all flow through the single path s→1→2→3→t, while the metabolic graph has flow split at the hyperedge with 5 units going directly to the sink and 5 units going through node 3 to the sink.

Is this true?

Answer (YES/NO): NO